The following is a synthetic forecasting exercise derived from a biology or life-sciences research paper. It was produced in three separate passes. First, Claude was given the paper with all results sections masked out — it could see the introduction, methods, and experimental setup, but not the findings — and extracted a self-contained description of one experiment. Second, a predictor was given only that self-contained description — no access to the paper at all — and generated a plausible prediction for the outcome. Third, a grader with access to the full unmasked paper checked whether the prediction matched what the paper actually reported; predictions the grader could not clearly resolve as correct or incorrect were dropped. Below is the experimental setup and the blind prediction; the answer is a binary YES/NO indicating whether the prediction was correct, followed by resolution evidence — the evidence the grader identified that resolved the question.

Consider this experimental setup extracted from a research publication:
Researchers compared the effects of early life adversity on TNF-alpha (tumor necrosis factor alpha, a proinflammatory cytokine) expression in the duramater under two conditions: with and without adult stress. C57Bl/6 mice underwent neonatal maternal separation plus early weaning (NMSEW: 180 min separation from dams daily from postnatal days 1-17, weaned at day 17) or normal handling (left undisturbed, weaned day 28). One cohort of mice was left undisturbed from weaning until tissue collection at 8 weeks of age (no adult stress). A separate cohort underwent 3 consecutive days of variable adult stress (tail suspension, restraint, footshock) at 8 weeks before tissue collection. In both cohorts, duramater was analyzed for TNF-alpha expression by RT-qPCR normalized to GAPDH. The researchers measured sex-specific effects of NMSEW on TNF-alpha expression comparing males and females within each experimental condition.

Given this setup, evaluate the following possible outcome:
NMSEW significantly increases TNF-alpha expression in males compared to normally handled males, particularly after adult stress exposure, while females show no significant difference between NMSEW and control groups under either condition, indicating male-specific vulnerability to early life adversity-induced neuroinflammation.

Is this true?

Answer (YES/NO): NO